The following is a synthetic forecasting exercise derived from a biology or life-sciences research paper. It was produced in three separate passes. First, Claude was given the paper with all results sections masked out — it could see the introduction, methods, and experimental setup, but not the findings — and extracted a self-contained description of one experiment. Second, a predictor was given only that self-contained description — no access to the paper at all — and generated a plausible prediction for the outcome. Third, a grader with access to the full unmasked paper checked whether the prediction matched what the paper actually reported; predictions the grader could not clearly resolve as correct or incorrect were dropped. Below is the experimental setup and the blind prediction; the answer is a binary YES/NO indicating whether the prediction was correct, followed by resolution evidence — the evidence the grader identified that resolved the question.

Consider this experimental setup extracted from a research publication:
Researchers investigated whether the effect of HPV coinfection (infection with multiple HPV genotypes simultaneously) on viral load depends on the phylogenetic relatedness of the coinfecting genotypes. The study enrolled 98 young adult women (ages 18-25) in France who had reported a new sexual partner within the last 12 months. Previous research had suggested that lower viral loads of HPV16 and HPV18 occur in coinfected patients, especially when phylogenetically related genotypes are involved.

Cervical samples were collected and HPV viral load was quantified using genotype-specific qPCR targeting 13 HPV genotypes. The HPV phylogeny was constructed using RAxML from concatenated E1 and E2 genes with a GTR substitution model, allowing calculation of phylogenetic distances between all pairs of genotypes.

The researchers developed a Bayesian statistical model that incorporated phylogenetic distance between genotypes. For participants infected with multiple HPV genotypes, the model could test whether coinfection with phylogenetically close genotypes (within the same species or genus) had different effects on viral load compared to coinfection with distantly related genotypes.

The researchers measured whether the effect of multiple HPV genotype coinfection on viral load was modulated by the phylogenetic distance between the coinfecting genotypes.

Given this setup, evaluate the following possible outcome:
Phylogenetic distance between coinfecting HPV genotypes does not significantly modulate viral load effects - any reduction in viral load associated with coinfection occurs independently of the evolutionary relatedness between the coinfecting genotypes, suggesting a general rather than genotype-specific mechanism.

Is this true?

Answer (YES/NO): NO